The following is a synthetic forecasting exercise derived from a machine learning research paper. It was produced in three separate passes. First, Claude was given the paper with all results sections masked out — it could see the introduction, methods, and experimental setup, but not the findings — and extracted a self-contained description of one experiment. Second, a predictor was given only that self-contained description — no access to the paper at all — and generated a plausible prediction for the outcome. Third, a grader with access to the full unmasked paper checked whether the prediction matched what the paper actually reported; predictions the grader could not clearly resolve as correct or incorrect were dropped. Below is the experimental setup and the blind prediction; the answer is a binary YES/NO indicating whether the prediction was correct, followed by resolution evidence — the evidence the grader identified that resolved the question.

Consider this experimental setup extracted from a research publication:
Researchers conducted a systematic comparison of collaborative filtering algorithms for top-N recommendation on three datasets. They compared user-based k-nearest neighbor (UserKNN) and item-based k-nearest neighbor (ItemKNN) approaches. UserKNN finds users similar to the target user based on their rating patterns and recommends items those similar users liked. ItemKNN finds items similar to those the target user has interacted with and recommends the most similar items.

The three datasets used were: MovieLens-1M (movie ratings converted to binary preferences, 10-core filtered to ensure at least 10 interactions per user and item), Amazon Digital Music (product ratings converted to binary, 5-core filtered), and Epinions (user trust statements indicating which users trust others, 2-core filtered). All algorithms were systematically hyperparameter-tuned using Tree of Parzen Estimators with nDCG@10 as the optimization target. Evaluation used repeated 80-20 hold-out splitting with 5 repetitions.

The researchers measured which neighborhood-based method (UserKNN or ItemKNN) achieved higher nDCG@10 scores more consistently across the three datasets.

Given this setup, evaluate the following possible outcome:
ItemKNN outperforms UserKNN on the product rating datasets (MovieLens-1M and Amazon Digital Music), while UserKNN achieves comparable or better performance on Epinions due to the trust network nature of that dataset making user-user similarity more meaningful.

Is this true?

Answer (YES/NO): NO